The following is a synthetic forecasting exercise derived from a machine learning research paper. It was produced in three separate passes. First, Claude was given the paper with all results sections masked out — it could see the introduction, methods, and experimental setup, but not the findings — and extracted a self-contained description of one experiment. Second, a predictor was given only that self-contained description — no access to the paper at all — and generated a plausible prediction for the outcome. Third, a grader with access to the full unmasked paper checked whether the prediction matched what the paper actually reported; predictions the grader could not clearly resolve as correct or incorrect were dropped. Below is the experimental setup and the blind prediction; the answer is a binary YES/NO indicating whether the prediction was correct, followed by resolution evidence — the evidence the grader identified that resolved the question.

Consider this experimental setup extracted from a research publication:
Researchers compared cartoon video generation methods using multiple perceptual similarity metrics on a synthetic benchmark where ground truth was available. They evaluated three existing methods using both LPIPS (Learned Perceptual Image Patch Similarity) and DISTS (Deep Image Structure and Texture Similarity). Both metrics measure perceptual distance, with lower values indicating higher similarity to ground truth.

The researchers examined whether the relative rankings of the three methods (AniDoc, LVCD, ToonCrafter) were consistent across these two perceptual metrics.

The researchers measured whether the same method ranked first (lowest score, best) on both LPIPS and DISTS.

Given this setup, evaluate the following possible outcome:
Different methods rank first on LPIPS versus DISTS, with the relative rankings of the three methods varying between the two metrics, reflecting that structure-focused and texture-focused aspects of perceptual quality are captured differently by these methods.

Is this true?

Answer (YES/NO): NO